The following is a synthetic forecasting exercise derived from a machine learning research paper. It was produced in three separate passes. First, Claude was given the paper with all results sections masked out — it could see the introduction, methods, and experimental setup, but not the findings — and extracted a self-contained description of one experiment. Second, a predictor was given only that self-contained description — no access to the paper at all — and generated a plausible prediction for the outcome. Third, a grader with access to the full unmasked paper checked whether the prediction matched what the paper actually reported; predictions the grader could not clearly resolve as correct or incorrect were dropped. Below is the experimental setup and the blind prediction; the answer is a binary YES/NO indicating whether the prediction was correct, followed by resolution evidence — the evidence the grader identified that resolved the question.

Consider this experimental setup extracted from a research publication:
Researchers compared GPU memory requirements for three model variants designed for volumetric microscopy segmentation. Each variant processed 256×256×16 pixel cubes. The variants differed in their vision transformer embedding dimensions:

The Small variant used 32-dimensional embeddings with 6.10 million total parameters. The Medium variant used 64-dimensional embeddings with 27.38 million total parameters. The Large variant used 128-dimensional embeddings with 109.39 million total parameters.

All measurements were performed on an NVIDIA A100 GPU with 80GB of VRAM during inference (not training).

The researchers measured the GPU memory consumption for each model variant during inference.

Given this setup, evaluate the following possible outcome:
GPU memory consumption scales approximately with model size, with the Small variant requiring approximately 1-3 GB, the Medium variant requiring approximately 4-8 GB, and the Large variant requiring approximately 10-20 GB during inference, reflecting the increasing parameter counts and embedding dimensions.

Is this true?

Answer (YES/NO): NO